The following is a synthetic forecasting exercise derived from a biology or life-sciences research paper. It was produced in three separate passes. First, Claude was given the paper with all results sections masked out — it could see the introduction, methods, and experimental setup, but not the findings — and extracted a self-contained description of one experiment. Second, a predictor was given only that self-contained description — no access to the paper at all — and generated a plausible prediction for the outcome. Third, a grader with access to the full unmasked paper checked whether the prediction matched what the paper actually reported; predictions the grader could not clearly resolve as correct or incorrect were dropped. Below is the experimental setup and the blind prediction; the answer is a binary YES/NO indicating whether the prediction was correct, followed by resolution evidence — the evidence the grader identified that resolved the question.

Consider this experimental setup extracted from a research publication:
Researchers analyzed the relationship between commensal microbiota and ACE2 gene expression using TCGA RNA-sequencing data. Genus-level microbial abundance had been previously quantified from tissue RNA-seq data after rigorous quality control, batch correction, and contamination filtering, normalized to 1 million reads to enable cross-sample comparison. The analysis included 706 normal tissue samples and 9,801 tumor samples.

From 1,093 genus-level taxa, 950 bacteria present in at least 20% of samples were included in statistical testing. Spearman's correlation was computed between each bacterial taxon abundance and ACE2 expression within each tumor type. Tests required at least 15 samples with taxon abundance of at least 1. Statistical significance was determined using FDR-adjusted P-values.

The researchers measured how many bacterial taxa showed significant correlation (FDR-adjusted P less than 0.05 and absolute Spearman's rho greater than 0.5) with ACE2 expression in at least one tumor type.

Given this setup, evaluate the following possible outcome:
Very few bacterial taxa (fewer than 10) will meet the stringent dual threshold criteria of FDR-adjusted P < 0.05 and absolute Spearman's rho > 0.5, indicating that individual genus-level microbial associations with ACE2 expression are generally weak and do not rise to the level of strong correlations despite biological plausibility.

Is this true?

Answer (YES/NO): NO